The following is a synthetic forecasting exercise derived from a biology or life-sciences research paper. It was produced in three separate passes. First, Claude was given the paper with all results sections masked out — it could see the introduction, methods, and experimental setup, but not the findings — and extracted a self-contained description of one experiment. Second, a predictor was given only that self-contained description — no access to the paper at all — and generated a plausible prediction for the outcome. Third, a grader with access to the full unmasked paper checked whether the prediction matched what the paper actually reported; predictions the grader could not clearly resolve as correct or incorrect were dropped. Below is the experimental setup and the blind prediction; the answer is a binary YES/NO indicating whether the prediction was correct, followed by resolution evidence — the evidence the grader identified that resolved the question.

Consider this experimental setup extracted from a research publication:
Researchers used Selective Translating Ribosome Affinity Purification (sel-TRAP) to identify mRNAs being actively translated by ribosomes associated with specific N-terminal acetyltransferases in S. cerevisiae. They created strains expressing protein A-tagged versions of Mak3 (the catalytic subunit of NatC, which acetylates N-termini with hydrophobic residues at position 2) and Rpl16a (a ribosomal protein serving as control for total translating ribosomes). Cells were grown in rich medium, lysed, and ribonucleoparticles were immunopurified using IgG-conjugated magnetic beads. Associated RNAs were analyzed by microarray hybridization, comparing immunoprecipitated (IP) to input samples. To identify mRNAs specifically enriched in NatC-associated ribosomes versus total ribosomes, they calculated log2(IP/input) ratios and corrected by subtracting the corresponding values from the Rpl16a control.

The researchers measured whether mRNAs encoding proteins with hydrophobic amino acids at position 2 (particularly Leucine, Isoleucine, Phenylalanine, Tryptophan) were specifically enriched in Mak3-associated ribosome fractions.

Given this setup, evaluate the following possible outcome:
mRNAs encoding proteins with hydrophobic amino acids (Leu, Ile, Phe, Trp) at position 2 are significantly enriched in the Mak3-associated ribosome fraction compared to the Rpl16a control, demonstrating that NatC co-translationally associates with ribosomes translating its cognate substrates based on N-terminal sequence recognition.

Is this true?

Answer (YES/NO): NO